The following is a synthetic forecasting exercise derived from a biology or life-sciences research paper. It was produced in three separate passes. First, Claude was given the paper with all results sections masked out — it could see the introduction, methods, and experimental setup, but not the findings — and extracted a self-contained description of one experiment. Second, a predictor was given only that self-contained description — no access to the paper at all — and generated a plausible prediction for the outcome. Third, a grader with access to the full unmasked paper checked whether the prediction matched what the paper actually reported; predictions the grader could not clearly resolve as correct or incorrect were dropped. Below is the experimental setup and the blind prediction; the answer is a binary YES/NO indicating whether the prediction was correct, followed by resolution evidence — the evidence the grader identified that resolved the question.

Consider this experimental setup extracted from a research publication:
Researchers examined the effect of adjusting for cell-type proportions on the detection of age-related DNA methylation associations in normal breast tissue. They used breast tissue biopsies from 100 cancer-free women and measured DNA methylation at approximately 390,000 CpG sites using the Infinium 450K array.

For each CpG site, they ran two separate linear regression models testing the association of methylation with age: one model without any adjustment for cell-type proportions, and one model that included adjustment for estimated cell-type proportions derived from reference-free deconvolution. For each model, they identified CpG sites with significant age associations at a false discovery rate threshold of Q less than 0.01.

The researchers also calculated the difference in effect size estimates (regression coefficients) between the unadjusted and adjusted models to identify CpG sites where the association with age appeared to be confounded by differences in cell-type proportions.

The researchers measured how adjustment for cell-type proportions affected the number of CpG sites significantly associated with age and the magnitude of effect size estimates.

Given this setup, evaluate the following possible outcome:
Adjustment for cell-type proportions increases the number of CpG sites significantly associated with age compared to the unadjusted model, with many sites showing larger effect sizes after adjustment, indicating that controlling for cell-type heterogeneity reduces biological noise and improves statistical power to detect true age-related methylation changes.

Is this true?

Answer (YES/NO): NO